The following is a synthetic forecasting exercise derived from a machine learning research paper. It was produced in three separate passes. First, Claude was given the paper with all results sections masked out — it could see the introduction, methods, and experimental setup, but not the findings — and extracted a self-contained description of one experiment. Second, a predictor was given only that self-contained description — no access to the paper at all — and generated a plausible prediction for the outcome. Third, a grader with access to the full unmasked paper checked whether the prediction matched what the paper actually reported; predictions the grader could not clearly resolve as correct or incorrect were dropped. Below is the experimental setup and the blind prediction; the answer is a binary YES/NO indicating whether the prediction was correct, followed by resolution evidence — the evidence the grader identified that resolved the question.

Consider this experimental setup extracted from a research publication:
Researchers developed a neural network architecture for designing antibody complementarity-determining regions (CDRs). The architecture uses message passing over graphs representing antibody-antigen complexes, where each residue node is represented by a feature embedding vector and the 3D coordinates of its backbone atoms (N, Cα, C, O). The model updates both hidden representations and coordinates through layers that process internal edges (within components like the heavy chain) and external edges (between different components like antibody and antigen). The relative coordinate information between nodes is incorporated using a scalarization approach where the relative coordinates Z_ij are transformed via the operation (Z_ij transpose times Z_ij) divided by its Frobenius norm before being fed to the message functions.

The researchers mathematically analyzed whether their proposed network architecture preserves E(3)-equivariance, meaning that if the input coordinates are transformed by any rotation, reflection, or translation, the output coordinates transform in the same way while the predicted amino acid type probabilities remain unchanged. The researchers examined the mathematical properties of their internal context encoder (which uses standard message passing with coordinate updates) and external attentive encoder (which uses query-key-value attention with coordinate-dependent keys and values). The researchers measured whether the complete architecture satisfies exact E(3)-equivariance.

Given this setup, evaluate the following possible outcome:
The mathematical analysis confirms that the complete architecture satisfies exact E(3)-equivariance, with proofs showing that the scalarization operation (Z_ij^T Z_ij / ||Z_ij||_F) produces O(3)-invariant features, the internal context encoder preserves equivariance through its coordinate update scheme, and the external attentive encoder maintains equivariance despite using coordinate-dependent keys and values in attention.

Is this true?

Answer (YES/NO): YES